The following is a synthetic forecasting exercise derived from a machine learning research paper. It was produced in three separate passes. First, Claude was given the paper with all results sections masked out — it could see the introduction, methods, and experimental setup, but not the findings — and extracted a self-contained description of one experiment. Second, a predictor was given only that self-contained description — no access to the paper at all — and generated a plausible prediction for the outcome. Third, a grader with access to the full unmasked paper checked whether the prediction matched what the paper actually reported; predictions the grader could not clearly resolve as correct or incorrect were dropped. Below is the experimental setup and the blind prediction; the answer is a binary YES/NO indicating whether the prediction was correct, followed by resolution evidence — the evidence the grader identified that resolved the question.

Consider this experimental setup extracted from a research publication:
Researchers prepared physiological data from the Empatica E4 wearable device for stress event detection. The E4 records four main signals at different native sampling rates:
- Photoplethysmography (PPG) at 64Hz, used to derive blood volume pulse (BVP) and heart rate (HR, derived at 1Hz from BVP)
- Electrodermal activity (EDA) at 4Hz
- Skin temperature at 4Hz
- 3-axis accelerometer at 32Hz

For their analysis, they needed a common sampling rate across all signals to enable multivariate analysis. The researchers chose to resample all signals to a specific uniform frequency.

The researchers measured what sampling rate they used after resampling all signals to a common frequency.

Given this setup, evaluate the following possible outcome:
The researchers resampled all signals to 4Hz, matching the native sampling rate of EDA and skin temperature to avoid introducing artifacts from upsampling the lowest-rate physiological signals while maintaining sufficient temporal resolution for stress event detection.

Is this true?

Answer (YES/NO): YES